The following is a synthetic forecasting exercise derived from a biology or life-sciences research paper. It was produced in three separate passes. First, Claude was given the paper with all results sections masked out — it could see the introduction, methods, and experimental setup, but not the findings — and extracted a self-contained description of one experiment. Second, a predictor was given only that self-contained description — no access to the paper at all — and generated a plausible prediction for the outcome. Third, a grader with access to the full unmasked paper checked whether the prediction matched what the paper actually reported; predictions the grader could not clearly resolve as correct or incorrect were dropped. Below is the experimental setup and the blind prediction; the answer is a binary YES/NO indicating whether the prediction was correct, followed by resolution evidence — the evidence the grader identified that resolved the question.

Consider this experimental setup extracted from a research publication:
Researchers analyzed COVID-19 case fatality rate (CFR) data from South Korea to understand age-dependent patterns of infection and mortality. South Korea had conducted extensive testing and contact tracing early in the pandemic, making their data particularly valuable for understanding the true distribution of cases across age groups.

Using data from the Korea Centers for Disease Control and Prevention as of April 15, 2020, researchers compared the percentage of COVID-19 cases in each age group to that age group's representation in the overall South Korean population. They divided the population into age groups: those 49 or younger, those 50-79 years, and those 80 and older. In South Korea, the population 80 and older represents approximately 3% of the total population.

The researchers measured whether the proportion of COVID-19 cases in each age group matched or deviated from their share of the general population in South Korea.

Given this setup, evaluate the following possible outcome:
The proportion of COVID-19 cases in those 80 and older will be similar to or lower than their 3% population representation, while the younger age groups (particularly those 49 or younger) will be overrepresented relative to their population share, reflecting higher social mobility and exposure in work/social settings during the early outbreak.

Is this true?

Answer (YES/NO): NO